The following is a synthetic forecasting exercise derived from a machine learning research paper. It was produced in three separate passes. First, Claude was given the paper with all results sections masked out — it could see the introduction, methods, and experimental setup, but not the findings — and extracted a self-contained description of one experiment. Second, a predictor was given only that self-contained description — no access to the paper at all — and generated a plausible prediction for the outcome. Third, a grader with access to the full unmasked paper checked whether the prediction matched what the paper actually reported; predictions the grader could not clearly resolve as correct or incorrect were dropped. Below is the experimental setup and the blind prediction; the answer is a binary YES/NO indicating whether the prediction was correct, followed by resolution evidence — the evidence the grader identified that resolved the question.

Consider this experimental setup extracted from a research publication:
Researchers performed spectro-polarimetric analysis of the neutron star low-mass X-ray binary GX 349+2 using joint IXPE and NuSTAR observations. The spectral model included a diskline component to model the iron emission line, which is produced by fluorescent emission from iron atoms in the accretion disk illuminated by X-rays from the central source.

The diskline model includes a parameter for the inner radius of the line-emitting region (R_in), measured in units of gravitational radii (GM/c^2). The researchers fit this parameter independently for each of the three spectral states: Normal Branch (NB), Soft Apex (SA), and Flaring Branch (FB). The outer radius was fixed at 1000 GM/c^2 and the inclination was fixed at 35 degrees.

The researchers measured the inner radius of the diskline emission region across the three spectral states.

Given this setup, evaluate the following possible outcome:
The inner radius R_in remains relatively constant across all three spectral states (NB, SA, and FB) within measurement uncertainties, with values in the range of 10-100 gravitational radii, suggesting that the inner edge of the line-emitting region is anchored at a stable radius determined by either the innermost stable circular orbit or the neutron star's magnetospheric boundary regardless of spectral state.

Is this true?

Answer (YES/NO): NO